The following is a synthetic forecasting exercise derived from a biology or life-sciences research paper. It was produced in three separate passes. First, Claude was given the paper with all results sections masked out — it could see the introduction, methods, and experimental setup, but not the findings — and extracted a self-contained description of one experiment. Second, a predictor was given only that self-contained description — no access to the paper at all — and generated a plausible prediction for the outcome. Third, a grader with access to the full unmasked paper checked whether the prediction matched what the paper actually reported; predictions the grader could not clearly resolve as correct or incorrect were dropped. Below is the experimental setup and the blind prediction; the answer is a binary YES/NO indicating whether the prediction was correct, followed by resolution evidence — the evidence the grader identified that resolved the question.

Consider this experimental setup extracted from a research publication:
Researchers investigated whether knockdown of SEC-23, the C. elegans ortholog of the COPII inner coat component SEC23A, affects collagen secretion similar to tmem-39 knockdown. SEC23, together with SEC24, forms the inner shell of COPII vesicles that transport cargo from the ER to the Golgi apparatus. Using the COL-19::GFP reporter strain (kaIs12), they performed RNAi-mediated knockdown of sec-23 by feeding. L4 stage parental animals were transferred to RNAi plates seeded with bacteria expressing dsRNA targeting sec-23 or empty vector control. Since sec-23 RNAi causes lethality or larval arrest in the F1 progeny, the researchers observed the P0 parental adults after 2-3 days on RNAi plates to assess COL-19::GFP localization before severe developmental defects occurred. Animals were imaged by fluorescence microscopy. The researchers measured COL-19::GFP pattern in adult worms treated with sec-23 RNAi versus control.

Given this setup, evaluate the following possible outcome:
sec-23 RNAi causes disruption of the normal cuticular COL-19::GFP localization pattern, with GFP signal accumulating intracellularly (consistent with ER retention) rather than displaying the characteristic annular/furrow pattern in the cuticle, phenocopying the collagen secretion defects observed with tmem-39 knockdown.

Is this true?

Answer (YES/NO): YES